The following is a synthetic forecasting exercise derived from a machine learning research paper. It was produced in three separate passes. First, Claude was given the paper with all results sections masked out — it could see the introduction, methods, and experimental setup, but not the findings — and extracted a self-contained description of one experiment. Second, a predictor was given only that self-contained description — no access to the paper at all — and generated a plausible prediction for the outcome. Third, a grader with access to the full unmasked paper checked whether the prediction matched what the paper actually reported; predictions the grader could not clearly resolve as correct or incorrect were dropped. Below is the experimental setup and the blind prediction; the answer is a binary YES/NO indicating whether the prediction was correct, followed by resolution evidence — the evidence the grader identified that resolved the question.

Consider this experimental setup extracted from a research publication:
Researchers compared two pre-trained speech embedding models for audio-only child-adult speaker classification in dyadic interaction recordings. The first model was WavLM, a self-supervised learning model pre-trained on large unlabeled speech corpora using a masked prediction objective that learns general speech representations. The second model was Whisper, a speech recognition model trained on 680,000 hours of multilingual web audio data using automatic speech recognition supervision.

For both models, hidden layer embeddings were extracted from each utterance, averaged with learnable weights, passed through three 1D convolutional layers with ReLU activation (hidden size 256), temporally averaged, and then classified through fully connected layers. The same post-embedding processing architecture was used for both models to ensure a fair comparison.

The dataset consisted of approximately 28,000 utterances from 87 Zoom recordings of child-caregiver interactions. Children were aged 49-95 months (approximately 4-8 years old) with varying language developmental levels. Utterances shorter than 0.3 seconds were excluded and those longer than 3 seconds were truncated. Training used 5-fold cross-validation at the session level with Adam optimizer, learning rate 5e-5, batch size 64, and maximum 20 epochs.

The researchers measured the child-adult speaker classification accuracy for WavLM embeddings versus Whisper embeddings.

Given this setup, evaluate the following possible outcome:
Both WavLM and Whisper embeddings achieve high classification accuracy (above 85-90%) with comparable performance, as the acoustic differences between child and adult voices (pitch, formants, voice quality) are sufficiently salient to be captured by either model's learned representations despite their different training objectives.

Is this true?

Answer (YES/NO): NO